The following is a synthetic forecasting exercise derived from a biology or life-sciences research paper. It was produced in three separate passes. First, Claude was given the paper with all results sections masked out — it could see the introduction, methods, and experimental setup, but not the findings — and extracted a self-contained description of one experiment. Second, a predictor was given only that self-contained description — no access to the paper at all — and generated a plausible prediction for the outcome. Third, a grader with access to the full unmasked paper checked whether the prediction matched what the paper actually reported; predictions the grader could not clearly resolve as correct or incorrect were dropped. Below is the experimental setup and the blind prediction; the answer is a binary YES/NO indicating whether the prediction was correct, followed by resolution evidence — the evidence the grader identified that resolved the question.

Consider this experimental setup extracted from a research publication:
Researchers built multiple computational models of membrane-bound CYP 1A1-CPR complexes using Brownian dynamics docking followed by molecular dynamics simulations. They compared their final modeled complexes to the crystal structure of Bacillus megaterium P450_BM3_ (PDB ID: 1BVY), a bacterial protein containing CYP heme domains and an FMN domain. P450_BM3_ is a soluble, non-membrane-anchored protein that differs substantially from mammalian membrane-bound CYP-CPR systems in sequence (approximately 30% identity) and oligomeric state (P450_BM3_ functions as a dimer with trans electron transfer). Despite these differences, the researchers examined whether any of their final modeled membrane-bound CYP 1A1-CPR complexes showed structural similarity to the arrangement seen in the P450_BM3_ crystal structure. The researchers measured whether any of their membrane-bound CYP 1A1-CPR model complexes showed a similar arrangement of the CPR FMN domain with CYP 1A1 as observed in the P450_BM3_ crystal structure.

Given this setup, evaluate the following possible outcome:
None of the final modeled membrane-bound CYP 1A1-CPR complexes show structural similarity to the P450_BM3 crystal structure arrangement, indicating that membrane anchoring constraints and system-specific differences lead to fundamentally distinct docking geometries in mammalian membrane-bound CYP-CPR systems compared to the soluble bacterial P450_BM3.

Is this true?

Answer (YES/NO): NO